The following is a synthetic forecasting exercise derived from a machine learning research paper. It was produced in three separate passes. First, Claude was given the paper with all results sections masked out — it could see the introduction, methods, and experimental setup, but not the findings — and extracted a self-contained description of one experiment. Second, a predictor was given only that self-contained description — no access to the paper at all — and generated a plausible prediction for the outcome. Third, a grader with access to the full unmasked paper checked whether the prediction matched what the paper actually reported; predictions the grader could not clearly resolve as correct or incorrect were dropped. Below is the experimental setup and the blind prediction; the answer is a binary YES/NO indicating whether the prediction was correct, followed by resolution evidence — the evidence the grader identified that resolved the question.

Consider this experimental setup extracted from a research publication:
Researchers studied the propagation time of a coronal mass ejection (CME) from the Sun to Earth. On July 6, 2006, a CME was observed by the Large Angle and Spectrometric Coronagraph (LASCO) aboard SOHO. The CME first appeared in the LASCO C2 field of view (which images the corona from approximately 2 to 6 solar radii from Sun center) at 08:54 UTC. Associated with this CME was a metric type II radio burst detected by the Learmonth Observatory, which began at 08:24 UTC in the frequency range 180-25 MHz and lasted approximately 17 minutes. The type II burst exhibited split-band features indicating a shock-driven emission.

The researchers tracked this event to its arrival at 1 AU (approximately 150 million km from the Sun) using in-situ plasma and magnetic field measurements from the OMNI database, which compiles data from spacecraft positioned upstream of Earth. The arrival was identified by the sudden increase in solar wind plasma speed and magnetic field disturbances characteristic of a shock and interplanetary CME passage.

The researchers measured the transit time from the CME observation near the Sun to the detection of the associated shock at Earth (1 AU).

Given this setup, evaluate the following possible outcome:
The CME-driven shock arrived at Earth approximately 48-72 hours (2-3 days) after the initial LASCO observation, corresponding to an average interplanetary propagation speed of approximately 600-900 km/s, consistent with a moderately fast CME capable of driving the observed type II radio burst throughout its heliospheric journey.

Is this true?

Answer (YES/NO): NO